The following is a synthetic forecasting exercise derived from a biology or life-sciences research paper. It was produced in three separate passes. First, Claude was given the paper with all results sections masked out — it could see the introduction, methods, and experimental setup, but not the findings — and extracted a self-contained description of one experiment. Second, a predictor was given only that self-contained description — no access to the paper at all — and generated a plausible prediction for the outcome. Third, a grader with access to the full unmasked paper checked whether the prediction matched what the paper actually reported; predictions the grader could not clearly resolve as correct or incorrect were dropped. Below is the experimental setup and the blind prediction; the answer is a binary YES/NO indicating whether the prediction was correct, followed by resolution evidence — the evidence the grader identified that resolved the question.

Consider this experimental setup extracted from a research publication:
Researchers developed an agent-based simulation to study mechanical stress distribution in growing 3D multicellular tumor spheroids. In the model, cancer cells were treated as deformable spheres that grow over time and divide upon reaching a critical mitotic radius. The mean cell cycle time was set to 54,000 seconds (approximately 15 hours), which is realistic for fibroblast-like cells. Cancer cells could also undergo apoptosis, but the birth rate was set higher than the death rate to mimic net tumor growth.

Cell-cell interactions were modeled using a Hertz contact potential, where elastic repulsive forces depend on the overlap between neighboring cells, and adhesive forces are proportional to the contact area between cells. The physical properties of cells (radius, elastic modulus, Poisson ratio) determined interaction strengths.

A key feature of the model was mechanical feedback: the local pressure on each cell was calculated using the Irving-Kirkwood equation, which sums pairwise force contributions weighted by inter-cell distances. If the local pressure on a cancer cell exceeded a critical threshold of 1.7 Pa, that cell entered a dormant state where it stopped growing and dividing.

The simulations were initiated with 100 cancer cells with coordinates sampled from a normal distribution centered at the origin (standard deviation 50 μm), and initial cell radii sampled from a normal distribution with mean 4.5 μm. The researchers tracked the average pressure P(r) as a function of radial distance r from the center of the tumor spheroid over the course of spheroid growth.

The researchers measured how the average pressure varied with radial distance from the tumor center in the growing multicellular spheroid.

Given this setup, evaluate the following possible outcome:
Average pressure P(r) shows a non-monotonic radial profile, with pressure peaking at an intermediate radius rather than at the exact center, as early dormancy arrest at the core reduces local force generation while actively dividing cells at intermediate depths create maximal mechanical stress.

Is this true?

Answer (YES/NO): NO